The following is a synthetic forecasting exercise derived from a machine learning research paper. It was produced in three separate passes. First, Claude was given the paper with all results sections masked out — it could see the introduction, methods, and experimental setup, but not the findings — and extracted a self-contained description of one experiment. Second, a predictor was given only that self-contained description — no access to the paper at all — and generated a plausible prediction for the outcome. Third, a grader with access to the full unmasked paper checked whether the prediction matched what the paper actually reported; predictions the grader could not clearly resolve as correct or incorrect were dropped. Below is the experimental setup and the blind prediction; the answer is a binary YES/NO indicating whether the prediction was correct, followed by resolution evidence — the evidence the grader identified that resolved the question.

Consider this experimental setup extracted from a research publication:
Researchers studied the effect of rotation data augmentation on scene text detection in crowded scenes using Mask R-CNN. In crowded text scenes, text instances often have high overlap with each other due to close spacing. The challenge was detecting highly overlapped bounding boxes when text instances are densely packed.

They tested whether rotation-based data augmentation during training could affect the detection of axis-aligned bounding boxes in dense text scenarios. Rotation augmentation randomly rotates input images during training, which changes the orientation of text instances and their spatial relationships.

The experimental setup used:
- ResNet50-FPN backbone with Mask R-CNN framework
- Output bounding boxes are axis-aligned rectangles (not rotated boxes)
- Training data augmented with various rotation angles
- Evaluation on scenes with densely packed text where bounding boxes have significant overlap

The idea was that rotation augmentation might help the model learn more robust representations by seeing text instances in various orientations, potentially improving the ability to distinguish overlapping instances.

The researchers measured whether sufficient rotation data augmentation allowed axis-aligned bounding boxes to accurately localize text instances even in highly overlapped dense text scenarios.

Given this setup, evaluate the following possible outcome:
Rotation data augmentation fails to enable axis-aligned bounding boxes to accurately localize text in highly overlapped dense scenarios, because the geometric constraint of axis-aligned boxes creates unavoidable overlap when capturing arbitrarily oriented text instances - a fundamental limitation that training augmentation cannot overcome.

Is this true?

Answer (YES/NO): NO